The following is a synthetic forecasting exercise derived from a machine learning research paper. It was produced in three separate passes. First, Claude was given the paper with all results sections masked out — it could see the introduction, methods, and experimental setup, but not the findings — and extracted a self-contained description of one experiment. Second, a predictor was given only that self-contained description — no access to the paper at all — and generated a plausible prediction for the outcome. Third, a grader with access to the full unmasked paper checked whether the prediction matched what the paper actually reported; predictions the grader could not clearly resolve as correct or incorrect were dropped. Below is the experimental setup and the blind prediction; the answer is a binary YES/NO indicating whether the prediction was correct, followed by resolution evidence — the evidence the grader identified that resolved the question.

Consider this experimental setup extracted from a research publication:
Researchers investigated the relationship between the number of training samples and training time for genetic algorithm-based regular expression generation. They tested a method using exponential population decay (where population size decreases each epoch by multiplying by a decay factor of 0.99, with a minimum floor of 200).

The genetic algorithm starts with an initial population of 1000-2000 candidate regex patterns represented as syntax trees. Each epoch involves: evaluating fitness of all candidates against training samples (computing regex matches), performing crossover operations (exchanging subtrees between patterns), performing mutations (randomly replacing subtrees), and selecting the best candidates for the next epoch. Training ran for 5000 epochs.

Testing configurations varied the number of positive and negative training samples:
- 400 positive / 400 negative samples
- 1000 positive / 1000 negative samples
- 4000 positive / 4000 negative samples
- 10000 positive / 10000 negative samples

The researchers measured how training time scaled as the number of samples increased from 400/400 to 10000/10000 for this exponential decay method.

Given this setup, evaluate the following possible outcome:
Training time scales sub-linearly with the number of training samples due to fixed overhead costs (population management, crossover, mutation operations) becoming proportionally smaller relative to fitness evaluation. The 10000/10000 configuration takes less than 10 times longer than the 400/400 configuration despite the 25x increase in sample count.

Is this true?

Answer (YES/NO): NO